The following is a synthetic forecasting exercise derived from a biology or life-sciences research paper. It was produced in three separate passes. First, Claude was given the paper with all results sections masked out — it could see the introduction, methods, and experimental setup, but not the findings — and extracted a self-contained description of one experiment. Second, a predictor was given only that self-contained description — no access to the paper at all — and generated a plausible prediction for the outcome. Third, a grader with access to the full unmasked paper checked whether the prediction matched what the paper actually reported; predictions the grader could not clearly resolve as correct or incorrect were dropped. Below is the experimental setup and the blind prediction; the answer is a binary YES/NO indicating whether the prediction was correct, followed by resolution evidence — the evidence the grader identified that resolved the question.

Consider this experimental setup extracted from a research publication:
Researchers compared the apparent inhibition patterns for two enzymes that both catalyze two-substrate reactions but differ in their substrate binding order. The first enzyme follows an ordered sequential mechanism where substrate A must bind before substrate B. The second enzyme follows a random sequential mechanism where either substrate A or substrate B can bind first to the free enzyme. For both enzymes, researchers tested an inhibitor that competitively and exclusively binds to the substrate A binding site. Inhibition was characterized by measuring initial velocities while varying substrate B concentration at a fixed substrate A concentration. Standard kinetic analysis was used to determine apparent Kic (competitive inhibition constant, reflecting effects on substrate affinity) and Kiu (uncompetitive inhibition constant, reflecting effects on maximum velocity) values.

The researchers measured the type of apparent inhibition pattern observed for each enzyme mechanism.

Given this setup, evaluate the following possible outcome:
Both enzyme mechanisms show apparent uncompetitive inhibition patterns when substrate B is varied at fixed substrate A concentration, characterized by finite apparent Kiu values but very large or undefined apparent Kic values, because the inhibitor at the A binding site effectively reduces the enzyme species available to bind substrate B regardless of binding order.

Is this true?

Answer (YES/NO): NO